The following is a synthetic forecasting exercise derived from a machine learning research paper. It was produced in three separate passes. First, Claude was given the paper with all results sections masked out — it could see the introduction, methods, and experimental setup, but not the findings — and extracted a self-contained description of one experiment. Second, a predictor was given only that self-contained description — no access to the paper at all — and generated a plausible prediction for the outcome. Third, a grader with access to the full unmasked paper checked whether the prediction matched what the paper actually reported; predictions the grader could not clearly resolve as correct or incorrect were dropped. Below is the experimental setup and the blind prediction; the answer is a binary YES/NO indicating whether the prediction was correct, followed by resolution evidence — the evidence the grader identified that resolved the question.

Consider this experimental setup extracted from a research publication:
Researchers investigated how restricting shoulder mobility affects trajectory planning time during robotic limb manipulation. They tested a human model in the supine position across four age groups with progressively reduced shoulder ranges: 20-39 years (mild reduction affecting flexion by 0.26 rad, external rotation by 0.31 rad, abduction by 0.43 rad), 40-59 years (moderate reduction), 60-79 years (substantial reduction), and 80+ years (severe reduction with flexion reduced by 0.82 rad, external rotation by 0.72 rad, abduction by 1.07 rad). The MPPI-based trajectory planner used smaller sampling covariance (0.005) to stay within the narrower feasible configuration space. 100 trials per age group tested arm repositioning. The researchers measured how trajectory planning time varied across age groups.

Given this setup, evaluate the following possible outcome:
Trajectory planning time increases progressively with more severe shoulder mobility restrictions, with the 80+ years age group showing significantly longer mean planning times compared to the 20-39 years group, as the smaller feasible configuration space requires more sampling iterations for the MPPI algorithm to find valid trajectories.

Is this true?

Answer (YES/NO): NO